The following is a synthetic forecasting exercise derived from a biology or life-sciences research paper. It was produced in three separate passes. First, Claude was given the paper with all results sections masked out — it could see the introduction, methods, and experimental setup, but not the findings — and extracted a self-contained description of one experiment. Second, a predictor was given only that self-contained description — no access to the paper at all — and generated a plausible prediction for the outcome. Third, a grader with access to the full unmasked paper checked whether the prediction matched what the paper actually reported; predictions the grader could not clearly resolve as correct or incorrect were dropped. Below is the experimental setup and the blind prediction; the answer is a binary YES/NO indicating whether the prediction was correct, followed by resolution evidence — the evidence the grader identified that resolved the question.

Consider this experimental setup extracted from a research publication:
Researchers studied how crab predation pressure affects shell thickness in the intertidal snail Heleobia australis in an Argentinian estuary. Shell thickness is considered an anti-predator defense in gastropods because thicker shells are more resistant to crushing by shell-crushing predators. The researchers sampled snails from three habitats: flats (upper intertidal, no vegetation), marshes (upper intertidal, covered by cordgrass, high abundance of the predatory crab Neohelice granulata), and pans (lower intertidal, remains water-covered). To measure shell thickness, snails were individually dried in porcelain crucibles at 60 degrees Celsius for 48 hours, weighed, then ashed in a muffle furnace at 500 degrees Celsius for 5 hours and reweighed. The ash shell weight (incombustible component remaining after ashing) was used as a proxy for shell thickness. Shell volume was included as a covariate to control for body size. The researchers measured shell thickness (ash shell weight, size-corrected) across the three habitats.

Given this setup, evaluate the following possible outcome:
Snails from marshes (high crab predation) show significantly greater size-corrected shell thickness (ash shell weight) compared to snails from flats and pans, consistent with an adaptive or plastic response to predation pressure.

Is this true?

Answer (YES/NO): YES